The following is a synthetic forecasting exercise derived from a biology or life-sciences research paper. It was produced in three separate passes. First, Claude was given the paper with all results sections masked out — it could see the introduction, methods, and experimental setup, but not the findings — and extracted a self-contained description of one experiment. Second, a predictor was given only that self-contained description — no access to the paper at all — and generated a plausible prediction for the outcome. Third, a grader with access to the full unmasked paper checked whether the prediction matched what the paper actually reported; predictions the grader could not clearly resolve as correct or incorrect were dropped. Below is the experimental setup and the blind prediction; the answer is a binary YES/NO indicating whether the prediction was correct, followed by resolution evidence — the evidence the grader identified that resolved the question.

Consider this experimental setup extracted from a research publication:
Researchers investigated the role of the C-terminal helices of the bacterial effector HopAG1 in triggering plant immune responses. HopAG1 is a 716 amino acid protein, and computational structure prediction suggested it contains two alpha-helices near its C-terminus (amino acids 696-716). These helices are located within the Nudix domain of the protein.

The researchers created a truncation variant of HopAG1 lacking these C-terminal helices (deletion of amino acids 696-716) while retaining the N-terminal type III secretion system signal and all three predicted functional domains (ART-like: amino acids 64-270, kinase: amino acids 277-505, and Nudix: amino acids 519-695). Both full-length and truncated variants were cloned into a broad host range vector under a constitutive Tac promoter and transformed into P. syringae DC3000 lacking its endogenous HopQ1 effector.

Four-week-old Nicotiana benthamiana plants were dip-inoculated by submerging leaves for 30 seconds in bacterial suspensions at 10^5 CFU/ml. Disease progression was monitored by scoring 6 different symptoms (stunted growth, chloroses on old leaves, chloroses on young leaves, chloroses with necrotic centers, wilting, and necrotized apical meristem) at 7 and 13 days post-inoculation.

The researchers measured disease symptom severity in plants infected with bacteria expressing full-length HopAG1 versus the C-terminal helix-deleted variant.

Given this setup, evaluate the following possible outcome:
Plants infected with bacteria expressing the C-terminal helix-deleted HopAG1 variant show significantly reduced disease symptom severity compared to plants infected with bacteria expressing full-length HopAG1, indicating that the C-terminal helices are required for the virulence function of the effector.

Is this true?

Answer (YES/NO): NO